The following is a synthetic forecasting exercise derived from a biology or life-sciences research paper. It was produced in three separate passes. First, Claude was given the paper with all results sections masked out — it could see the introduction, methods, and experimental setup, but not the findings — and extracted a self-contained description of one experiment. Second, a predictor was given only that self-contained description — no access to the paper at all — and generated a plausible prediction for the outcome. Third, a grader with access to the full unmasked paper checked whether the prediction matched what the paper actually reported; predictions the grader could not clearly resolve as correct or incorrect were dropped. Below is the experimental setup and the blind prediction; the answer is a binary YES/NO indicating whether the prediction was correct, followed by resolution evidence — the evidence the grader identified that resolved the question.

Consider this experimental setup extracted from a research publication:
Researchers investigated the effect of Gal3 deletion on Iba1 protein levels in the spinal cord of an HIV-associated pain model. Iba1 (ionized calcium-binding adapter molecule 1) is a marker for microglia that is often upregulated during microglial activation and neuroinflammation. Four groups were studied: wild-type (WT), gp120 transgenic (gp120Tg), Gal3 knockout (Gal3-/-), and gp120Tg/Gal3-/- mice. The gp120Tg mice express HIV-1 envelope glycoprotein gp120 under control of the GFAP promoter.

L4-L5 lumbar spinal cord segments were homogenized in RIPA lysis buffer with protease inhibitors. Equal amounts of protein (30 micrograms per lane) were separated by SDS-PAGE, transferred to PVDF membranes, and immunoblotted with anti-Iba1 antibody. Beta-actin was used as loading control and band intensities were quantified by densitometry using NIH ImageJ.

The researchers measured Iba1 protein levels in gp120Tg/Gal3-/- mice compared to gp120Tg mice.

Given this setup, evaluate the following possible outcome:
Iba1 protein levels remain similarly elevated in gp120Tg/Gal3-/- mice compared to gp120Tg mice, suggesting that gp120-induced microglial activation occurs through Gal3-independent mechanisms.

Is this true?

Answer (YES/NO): NO